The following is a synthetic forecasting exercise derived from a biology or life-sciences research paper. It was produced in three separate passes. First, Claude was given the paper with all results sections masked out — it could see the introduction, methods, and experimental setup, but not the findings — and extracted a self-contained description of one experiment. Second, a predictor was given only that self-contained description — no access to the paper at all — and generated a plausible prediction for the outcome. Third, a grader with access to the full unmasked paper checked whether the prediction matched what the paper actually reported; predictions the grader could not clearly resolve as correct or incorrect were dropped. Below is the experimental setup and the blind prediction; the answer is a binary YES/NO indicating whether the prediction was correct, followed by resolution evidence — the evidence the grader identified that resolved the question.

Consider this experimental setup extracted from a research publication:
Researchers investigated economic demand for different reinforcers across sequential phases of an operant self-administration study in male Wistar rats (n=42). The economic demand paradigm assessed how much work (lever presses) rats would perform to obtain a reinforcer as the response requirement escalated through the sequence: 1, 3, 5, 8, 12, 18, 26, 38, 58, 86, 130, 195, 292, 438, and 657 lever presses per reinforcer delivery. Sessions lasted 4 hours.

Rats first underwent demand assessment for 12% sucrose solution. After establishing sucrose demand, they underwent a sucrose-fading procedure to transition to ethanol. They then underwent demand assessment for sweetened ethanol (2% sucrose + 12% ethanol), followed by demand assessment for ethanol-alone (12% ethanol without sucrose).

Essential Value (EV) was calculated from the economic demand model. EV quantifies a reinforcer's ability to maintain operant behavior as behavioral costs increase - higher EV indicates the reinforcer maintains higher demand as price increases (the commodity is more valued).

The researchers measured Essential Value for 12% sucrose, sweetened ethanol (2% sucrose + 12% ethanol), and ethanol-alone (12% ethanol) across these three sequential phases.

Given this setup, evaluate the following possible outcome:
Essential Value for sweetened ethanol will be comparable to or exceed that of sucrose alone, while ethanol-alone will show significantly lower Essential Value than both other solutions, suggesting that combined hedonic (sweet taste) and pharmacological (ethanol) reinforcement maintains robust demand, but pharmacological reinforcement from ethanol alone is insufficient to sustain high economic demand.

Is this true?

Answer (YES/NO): NO